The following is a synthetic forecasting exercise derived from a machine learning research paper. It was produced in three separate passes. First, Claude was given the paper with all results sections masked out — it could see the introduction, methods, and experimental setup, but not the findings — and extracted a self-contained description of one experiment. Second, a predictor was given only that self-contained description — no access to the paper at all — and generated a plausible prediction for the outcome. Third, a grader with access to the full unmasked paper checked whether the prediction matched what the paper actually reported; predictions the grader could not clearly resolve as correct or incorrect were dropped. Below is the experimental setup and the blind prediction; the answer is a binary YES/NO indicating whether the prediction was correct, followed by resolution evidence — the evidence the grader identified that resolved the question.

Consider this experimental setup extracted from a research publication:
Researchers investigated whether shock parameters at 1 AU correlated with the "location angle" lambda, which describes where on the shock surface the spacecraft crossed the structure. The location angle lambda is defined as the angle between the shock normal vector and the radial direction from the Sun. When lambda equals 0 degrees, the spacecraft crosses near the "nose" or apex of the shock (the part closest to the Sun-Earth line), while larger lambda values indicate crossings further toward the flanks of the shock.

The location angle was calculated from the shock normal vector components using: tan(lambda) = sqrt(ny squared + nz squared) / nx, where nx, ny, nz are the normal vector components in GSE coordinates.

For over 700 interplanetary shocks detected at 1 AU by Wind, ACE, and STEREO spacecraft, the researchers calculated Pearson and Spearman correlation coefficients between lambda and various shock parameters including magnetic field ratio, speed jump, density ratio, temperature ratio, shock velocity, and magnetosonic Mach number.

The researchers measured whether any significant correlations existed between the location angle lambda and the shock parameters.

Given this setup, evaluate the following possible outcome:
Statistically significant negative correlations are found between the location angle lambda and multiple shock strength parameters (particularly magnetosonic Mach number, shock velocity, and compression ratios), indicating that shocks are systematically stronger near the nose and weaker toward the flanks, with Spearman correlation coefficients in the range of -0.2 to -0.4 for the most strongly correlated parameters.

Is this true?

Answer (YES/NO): NO